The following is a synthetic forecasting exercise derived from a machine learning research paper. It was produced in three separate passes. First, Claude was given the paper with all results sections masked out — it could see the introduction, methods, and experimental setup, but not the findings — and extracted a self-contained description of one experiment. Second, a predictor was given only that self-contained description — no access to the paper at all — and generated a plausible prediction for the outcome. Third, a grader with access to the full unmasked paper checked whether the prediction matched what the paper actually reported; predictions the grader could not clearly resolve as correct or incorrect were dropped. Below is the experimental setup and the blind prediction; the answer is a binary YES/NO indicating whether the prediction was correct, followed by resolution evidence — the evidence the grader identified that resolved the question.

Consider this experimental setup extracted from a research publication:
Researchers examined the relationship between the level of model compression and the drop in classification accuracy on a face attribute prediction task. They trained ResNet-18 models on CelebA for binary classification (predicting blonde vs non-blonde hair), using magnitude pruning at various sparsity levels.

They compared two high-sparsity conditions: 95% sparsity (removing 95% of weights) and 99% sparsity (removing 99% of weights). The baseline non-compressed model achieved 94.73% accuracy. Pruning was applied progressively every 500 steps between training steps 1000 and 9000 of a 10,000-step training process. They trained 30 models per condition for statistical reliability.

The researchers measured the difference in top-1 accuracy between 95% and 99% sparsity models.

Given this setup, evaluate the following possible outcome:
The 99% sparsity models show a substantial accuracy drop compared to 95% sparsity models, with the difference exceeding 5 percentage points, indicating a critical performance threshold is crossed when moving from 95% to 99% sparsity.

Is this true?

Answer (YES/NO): NO